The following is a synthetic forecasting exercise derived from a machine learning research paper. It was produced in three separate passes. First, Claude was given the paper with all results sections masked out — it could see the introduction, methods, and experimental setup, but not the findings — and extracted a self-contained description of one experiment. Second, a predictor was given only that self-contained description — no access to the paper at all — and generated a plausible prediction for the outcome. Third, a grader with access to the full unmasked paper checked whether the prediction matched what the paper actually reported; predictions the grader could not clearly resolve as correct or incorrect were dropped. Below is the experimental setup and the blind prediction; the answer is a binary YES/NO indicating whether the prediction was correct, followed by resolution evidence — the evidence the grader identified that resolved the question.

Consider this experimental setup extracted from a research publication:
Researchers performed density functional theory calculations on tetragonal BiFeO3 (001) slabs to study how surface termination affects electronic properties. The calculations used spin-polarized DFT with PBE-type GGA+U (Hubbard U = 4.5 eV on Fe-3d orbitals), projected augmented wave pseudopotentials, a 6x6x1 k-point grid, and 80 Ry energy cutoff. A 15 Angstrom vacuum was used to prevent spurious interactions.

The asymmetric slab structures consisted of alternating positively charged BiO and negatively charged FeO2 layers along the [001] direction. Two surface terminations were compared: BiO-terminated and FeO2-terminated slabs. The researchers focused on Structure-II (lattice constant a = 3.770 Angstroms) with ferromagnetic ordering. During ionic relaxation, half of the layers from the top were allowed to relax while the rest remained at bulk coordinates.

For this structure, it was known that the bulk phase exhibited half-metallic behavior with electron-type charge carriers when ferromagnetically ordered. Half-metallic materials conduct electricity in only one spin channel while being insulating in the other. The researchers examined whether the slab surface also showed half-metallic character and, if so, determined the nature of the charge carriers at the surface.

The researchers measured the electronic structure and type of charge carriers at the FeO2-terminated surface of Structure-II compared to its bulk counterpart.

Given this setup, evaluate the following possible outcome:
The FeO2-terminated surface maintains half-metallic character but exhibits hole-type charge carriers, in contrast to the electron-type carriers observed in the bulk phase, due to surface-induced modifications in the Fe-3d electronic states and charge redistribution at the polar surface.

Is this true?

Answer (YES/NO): YES